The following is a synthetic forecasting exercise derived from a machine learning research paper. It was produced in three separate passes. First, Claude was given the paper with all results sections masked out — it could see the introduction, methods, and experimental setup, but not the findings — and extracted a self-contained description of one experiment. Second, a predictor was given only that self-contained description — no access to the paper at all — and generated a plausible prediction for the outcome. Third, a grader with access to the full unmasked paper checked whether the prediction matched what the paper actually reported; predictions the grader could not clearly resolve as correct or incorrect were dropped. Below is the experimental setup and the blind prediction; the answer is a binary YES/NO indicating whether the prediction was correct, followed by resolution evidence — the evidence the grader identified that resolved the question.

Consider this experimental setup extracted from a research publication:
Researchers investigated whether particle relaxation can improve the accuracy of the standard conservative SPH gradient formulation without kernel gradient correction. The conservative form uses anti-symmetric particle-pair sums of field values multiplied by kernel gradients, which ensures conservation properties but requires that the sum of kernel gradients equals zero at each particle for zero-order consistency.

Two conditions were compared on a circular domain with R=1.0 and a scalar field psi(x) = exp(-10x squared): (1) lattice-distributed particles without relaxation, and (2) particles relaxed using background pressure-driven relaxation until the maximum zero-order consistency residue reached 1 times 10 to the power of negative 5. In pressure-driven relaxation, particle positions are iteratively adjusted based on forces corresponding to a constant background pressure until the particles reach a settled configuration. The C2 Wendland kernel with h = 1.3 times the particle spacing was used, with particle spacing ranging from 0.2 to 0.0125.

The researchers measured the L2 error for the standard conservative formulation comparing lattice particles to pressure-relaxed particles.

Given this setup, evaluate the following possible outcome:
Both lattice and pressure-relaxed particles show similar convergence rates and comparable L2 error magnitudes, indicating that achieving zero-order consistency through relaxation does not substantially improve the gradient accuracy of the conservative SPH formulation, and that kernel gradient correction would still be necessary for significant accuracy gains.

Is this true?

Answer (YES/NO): YES